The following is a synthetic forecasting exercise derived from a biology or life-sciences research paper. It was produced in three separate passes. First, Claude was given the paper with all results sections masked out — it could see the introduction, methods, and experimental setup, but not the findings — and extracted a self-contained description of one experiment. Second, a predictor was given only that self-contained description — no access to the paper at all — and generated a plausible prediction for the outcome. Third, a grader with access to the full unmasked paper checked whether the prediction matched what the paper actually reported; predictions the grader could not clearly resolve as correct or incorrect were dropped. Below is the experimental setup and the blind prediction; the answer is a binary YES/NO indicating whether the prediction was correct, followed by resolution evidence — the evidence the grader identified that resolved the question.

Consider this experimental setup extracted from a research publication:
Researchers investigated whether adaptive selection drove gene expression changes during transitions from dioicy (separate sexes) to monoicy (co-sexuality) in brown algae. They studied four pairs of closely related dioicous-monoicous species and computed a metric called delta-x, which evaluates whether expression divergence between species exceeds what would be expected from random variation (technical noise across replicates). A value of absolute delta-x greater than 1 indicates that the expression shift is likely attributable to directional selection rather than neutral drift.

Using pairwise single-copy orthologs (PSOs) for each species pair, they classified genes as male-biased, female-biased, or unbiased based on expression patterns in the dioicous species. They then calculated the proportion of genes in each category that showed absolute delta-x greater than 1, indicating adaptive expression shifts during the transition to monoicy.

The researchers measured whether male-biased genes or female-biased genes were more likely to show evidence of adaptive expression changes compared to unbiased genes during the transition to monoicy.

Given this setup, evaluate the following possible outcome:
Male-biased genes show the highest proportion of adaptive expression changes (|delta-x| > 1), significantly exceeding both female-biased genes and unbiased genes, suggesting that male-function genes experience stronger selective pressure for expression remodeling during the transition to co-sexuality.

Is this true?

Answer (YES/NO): NO